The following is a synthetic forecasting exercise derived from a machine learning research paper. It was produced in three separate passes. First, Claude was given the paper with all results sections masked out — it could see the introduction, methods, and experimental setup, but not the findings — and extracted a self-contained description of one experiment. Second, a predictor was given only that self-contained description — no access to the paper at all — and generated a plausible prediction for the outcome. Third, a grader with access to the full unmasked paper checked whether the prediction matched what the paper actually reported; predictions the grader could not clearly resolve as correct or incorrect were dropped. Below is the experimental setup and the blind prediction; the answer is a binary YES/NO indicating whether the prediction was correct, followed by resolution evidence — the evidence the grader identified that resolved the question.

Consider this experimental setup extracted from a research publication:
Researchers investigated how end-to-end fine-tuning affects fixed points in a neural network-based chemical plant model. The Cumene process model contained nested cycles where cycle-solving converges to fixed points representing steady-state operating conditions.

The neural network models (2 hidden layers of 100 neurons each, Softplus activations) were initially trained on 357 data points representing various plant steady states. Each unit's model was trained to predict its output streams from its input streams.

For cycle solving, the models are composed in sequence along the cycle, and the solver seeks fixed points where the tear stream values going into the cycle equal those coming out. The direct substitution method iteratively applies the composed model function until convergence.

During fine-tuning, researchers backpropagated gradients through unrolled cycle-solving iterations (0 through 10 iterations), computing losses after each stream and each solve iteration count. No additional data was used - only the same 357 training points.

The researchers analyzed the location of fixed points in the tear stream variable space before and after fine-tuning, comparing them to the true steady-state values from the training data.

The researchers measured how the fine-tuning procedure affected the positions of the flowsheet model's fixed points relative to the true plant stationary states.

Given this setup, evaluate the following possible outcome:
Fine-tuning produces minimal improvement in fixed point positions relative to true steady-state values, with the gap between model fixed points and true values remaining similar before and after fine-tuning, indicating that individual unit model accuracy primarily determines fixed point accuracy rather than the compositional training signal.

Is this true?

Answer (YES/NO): NO